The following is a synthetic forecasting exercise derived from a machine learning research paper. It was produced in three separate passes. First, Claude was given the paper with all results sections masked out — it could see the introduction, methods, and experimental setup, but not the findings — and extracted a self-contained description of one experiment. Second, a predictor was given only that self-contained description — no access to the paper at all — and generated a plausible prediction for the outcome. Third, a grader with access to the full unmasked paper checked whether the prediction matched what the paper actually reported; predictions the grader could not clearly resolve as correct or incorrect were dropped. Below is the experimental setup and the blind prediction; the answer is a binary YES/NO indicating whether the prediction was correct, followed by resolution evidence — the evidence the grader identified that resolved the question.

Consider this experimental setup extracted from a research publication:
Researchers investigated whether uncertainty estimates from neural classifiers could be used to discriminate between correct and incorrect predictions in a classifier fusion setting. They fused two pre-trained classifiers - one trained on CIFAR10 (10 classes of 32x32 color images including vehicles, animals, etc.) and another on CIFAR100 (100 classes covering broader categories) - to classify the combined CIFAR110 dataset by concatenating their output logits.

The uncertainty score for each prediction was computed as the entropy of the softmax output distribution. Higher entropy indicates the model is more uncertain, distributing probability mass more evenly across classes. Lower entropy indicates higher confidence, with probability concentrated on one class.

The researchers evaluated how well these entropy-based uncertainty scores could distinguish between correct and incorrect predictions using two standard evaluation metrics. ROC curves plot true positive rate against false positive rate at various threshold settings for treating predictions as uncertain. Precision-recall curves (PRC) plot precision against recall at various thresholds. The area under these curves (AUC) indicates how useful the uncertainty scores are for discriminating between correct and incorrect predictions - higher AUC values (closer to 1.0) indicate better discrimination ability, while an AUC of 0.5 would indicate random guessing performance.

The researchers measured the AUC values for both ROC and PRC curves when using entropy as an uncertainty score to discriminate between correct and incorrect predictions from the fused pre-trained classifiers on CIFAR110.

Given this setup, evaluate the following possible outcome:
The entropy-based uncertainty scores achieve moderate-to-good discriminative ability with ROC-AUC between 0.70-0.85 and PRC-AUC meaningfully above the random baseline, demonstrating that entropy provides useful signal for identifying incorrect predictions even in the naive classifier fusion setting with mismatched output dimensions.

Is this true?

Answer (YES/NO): NO